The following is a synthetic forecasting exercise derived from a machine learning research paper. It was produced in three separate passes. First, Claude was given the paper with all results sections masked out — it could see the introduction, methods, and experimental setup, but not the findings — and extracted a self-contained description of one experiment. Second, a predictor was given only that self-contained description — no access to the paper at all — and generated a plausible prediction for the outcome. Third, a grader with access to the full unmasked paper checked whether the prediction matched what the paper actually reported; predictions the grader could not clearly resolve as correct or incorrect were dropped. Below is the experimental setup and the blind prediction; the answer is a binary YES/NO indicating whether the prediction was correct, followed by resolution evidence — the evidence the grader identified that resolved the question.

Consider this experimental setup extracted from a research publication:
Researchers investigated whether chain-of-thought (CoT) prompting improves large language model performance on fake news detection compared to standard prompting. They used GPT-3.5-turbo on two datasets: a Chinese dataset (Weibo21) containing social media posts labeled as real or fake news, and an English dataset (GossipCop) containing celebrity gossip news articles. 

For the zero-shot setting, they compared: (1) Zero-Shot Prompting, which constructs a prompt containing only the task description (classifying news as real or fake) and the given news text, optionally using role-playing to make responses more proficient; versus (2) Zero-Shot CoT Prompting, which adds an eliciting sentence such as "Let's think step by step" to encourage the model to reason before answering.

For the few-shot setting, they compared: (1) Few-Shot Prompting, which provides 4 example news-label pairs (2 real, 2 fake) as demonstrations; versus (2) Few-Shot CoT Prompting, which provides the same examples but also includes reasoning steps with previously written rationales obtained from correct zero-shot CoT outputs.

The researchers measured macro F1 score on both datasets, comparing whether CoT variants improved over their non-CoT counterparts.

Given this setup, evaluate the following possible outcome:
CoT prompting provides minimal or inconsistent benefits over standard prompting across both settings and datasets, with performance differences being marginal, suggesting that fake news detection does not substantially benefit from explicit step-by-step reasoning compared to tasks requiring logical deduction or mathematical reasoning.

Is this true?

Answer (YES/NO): NO